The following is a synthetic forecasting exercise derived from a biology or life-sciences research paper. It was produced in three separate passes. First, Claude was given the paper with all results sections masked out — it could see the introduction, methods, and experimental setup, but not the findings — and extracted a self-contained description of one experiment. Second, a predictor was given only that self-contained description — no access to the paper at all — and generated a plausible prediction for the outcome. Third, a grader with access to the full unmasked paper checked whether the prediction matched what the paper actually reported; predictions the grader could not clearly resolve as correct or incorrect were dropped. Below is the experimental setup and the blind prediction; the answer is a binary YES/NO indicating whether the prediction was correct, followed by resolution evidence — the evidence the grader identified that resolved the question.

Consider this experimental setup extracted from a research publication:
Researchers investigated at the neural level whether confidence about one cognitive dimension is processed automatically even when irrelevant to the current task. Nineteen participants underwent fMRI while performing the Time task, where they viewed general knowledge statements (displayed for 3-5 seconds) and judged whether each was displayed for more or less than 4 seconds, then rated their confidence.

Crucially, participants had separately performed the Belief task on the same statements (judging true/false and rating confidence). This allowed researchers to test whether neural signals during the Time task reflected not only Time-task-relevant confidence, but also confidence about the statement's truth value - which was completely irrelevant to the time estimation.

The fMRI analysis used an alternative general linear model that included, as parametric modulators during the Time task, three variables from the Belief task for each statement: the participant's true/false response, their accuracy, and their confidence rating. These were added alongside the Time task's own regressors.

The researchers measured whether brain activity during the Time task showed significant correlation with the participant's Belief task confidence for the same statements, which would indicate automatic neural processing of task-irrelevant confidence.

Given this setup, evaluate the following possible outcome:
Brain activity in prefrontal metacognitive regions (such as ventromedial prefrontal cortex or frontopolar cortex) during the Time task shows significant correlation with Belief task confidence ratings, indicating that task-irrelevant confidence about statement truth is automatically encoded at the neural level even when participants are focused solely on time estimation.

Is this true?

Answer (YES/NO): NO